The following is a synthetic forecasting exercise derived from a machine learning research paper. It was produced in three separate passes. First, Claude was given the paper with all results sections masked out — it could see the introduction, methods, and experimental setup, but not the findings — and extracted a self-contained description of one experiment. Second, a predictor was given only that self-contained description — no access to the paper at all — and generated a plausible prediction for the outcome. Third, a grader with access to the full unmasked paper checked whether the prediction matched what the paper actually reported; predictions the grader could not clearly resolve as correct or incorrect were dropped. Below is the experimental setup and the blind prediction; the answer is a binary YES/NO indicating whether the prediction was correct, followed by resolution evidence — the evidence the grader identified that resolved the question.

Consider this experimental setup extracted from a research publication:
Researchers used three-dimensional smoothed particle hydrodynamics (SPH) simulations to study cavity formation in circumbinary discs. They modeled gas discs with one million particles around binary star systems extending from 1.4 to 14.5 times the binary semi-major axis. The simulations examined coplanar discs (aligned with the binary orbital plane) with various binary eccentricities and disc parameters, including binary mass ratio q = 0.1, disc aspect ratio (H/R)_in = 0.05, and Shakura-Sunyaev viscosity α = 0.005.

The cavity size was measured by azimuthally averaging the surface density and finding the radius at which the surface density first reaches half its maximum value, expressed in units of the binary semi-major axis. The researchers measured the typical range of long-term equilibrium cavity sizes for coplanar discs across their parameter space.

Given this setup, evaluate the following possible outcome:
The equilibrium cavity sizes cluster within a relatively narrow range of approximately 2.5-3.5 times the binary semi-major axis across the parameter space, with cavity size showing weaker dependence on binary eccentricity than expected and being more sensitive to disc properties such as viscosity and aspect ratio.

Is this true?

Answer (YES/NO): NO